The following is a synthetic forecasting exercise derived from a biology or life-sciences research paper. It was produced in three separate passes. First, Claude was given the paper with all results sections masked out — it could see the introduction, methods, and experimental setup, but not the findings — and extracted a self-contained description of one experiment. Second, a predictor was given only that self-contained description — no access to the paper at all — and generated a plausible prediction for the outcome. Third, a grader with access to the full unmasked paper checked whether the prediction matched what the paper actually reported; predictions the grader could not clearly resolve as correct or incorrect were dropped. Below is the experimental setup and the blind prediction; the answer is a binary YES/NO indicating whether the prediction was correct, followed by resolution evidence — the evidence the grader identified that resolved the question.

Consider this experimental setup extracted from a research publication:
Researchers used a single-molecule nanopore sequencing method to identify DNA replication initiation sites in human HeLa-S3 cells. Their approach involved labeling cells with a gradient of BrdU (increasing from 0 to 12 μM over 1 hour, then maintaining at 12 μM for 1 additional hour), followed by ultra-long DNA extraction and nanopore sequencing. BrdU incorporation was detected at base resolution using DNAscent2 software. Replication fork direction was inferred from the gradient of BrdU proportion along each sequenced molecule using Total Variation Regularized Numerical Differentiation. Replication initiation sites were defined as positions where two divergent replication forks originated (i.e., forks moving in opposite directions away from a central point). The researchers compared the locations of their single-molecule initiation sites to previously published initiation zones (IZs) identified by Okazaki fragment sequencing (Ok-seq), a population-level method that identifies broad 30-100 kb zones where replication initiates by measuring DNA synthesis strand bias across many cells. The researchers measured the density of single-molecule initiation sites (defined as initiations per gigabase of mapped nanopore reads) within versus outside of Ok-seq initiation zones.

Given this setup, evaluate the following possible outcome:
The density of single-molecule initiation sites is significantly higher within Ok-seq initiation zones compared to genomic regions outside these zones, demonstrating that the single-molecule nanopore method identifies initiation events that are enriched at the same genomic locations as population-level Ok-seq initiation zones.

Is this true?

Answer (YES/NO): YES